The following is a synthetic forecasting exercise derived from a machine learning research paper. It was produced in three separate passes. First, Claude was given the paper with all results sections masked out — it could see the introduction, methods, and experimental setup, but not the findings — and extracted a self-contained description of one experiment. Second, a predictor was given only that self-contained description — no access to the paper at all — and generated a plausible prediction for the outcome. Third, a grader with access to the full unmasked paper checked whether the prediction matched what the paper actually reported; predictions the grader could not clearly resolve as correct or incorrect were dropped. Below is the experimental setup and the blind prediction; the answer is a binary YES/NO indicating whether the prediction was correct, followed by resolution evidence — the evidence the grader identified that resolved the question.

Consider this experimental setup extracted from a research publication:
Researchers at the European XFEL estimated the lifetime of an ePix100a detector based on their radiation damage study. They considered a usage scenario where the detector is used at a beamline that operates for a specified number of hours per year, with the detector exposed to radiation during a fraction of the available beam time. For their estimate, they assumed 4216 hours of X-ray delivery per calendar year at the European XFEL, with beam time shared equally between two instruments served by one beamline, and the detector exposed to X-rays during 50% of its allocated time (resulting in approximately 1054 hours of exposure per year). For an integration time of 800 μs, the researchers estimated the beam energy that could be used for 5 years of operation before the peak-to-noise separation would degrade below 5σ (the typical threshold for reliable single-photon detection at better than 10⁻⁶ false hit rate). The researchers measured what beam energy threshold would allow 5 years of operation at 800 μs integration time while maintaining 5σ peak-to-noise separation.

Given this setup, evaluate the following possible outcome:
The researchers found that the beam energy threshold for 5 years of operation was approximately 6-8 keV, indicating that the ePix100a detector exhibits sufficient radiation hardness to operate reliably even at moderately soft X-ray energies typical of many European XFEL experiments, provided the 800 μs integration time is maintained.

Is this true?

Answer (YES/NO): NO